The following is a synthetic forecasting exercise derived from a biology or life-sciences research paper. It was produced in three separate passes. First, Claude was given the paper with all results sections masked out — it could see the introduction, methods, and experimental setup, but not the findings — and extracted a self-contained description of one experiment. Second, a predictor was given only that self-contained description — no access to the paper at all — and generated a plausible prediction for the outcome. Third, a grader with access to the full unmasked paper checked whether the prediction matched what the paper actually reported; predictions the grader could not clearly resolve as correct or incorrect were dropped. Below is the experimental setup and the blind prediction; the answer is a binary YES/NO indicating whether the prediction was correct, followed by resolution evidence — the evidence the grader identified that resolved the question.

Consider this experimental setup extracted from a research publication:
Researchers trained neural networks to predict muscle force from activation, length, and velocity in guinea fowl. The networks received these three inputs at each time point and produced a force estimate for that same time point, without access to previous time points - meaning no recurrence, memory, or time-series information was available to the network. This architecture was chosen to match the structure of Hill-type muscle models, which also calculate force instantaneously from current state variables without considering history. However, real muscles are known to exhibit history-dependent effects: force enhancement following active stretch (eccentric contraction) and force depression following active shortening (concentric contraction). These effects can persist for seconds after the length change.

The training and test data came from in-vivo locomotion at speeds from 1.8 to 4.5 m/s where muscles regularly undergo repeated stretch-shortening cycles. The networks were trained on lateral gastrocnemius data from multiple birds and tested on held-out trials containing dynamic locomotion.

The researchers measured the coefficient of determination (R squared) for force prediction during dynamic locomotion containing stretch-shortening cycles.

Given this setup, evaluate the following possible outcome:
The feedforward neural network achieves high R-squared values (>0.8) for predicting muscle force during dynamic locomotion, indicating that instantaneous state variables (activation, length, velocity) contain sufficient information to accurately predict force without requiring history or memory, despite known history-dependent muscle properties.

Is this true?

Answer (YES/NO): NO